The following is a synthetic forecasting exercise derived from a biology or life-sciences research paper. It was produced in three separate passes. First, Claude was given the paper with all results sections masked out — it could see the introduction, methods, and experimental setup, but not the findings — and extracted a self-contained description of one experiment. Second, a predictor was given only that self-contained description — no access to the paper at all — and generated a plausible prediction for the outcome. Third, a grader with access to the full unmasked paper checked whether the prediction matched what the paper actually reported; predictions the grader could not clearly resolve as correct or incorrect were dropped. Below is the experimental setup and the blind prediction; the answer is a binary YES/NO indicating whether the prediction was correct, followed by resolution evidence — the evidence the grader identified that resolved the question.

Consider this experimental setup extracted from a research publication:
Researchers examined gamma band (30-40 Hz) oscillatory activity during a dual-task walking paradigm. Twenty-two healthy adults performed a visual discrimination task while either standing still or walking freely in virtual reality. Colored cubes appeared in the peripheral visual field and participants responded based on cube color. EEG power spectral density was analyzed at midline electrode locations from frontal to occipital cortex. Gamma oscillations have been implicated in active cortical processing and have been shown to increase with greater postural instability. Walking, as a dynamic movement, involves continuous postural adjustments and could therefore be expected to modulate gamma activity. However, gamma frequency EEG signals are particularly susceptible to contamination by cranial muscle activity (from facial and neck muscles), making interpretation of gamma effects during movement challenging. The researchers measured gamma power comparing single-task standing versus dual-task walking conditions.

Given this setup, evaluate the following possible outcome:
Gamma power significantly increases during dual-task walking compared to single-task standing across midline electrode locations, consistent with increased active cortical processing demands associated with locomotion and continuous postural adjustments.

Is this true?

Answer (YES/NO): YES